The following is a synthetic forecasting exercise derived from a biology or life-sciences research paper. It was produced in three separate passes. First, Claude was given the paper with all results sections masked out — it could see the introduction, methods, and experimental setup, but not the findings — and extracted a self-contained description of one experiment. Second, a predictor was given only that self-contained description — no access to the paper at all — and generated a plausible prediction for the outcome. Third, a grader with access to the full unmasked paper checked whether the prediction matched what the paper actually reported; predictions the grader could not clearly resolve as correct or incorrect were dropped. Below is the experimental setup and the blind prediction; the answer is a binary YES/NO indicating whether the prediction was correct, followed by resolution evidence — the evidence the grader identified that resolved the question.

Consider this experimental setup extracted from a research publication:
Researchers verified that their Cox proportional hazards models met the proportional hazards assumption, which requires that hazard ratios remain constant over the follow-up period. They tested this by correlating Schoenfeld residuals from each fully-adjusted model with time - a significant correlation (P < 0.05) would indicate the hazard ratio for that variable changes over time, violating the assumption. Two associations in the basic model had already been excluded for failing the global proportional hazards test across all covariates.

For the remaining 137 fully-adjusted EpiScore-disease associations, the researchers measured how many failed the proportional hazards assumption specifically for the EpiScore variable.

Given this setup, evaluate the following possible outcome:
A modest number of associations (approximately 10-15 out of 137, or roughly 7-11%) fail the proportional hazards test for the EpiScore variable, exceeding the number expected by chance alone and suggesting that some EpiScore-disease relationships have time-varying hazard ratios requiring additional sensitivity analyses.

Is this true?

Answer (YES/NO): YES